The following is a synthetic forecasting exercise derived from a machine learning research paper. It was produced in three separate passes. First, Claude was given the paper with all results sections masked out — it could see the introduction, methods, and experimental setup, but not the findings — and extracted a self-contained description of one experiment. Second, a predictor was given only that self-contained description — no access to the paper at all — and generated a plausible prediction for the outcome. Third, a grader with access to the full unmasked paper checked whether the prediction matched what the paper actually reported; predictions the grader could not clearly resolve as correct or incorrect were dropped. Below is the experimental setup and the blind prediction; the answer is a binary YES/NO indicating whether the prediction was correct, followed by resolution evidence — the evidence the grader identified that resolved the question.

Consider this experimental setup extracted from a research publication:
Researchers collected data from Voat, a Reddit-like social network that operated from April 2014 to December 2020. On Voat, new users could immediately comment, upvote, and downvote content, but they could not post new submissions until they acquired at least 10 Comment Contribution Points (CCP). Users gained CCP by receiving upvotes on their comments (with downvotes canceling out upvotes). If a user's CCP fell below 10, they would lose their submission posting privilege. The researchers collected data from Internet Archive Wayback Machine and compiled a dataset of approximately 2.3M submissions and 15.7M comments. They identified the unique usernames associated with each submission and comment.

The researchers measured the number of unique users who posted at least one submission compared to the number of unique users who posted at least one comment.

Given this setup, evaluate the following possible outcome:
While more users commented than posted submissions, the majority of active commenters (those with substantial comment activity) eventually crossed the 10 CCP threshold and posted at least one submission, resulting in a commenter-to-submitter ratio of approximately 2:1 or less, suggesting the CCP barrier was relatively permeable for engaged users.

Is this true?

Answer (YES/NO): YES